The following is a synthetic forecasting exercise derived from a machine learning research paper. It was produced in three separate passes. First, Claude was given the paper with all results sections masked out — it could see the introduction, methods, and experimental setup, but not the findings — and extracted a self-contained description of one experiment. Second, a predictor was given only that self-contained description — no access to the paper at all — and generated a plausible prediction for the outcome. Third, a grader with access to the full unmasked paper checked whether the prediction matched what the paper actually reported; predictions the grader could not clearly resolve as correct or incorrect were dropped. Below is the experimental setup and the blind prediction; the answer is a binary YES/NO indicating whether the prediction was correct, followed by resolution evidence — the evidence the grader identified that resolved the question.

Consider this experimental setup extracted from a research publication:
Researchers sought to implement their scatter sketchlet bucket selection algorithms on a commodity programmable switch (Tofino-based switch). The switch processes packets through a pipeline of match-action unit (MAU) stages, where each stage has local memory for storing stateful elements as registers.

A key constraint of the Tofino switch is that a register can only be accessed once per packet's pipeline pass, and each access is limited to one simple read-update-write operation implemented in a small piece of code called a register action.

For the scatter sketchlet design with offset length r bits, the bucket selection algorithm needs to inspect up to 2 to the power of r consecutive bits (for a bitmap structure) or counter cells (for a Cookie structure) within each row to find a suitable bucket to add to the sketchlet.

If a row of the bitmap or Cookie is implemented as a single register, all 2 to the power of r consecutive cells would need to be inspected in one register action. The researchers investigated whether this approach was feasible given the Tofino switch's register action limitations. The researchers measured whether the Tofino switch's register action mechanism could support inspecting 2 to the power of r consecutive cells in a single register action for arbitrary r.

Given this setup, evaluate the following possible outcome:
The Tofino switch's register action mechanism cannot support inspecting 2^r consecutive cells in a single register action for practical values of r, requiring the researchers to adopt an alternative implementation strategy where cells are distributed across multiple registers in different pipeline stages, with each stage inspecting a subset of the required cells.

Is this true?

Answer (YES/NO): YES